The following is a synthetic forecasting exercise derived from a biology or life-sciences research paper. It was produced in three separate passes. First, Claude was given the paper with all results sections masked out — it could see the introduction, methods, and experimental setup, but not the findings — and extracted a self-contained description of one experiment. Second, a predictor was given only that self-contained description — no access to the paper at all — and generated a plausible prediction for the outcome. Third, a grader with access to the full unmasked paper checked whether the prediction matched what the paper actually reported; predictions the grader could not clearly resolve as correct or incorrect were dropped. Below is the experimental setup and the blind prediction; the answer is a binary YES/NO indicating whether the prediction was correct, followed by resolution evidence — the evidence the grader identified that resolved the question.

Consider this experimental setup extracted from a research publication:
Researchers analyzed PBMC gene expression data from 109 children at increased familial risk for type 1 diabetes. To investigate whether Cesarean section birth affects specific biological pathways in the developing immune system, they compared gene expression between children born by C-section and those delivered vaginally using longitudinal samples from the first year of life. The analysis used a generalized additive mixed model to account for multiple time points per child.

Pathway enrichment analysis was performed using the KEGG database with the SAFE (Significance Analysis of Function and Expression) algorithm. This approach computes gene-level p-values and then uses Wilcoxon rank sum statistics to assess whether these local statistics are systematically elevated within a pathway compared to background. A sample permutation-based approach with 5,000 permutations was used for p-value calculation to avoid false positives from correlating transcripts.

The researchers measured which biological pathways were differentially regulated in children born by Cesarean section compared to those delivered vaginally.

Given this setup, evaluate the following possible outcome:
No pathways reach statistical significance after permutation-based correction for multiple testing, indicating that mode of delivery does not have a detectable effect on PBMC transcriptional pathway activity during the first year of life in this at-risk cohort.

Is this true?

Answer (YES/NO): NO